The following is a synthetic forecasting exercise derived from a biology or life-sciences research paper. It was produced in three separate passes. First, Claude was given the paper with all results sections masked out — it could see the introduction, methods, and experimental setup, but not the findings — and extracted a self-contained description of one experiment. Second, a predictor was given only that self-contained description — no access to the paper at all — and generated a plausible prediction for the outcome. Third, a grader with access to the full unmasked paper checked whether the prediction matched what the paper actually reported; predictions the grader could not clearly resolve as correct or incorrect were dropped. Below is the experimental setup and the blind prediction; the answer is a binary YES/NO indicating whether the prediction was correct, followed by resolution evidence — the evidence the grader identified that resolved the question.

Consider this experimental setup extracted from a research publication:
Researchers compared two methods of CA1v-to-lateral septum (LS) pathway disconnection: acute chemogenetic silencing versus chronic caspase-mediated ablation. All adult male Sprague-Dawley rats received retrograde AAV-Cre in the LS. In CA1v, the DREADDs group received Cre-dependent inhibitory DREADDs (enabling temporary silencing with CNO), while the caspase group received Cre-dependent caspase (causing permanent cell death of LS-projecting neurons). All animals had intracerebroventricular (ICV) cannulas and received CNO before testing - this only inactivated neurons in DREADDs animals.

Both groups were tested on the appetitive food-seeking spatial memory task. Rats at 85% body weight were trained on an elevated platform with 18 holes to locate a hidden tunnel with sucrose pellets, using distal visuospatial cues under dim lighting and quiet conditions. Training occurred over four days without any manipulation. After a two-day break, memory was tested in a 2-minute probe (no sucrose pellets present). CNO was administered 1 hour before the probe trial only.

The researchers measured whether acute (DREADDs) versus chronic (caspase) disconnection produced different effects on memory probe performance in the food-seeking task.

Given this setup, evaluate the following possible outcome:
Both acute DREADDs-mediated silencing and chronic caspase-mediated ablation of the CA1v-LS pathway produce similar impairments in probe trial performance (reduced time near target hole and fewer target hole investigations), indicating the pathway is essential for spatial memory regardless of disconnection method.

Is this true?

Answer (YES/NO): YES